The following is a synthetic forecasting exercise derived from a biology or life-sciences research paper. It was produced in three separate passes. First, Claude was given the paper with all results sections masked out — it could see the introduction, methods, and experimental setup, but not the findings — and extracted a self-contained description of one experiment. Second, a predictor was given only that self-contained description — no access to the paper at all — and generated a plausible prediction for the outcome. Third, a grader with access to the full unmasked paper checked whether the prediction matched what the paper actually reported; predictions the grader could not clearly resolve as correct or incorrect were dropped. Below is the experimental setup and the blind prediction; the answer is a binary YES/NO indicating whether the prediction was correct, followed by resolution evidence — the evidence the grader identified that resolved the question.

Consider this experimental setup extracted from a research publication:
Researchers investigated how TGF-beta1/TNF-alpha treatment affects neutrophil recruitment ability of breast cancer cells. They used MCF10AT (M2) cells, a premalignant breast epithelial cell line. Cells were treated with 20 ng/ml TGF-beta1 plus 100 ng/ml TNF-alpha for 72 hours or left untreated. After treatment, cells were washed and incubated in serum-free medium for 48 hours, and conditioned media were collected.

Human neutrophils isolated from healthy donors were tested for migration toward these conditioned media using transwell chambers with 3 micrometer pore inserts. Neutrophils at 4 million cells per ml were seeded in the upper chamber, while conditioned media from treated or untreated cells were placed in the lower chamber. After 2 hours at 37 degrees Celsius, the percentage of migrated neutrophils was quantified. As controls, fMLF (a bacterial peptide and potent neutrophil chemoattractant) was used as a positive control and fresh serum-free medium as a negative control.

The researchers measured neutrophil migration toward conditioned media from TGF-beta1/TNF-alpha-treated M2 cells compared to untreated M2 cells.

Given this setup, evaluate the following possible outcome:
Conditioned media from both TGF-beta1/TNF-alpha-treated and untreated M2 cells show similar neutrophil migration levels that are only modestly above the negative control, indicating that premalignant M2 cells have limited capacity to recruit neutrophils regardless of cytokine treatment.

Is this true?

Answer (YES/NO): NO